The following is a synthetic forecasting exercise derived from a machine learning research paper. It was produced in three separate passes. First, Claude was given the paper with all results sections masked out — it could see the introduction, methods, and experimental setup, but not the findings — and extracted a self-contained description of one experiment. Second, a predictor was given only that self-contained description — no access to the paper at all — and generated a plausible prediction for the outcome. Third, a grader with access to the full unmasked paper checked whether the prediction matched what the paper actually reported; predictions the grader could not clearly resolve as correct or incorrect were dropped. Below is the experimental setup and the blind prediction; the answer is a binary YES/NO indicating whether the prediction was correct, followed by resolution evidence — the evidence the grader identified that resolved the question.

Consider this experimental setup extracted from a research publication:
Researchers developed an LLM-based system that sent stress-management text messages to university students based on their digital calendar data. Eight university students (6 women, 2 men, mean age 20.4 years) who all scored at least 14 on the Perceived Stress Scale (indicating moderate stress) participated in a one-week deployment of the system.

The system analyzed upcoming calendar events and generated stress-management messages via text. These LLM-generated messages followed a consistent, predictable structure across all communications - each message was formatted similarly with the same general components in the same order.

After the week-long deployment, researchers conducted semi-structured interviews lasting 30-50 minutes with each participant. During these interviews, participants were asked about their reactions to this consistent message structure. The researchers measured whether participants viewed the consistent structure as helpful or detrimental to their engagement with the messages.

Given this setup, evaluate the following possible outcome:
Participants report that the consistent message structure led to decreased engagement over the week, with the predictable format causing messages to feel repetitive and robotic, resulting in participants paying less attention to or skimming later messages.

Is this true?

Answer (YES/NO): NO